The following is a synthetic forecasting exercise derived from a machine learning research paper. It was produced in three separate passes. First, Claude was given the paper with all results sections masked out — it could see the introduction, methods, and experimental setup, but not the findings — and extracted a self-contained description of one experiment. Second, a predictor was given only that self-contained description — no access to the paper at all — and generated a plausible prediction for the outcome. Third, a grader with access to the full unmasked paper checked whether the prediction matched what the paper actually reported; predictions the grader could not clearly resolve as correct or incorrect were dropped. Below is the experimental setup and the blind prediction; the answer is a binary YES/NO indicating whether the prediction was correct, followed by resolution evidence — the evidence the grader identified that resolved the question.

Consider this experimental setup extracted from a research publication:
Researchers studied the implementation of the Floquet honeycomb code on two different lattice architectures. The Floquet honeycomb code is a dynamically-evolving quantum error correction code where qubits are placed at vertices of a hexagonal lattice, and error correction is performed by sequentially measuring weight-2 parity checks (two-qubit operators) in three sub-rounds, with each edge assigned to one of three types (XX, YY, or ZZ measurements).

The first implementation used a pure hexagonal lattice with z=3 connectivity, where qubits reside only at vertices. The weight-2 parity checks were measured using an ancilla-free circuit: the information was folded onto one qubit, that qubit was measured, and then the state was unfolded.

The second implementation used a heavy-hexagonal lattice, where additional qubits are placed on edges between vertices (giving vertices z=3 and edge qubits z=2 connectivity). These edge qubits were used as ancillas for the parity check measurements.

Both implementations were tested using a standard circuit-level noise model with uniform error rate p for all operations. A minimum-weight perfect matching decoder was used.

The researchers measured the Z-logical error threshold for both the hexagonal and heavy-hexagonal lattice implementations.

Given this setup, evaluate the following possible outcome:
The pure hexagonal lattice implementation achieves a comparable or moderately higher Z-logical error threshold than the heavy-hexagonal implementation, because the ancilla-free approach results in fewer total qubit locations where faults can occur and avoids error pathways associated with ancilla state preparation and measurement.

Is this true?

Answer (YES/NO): YES